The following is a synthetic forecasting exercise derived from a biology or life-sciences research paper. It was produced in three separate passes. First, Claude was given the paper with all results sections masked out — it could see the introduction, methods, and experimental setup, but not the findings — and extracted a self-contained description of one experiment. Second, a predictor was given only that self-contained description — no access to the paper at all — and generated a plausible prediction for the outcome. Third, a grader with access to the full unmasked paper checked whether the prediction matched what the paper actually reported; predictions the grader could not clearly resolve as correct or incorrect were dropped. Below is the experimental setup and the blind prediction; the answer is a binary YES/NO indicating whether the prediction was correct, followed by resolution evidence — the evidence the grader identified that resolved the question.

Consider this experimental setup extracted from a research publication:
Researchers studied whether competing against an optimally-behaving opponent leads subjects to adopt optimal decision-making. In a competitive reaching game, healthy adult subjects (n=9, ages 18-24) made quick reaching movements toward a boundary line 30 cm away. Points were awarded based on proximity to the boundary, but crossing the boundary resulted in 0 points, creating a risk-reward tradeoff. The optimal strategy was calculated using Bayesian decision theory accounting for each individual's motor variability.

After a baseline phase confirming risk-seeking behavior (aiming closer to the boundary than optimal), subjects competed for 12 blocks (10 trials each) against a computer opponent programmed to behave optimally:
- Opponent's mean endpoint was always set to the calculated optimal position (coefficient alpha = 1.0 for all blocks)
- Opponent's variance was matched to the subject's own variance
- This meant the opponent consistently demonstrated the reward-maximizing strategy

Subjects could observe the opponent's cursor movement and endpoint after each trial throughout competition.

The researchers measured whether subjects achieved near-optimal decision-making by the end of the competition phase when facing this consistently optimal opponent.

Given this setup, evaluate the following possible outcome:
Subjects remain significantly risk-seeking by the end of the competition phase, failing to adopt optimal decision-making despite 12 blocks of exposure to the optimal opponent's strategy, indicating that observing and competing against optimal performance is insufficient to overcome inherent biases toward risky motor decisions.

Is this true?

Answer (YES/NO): YES